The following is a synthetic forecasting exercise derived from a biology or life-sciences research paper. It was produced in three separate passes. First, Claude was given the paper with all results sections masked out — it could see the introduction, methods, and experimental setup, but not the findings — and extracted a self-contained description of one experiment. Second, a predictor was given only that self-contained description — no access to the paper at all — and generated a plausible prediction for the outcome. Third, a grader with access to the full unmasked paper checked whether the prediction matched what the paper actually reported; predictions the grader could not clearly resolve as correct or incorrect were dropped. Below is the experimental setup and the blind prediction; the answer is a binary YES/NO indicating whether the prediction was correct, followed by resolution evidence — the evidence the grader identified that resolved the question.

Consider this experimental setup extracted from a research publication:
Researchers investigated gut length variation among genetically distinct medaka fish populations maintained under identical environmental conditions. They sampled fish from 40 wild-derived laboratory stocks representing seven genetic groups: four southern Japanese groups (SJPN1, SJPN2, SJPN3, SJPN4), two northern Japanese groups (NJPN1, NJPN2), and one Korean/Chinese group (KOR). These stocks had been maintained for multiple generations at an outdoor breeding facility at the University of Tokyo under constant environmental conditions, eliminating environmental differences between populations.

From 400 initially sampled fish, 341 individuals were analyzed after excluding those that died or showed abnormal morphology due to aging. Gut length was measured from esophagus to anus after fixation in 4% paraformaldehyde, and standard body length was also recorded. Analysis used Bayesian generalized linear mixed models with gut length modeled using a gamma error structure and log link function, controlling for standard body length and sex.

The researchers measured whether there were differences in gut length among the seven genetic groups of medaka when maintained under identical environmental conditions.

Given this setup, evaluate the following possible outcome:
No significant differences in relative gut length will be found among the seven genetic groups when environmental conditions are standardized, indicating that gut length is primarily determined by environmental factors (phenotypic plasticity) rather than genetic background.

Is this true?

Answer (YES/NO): NO